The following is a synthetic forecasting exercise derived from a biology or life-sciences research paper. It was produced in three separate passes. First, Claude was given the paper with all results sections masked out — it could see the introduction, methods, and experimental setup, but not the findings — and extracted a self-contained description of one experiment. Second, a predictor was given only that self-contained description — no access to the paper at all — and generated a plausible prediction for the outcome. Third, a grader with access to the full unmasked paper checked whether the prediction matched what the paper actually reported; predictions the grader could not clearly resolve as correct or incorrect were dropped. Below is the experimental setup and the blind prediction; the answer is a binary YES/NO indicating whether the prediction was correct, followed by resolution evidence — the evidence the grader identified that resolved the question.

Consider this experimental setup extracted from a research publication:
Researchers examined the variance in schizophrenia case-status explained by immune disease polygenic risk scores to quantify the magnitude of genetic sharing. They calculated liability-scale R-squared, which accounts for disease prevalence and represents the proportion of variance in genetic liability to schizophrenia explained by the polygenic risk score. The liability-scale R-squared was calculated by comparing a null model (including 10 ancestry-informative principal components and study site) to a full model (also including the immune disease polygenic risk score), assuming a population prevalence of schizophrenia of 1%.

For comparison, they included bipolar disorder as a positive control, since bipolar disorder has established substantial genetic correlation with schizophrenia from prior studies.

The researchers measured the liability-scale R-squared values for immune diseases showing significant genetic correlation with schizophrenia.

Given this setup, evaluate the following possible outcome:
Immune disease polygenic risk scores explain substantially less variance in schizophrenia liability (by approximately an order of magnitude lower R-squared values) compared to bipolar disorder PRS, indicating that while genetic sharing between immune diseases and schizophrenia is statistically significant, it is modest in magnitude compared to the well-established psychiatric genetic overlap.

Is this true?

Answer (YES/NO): YES